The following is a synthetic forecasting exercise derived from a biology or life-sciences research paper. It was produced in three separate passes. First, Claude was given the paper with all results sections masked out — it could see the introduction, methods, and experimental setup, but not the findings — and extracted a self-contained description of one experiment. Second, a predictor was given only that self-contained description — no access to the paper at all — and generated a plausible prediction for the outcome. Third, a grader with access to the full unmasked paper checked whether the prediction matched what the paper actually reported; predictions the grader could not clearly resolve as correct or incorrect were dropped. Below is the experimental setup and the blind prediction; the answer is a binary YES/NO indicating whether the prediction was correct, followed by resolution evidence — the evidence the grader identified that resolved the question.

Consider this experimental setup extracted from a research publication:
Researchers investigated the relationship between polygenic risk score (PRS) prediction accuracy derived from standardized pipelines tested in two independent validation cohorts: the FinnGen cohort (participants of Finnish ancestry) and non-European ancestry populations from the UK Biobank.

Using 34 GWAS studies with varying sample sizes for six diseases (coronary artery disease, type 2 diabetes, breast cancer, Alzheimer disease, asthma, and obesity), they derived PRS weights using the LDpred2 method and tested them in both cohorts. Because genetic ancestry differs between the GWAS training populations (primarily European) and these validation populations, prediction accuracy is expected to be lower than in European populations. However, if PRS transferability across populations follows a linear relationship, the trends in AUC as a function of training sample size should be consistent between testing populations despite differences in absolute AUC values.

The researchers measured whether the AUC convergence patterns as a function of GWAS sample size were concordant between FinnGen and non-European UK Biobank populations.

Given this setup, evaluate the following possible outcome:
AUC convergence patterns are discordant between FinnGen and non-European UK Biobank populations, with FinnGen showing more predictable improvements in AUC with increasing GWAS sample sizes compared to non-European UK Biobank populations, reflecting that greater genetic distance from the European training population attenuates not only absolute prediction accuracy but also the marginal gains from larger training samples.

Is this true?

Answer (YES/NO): NO